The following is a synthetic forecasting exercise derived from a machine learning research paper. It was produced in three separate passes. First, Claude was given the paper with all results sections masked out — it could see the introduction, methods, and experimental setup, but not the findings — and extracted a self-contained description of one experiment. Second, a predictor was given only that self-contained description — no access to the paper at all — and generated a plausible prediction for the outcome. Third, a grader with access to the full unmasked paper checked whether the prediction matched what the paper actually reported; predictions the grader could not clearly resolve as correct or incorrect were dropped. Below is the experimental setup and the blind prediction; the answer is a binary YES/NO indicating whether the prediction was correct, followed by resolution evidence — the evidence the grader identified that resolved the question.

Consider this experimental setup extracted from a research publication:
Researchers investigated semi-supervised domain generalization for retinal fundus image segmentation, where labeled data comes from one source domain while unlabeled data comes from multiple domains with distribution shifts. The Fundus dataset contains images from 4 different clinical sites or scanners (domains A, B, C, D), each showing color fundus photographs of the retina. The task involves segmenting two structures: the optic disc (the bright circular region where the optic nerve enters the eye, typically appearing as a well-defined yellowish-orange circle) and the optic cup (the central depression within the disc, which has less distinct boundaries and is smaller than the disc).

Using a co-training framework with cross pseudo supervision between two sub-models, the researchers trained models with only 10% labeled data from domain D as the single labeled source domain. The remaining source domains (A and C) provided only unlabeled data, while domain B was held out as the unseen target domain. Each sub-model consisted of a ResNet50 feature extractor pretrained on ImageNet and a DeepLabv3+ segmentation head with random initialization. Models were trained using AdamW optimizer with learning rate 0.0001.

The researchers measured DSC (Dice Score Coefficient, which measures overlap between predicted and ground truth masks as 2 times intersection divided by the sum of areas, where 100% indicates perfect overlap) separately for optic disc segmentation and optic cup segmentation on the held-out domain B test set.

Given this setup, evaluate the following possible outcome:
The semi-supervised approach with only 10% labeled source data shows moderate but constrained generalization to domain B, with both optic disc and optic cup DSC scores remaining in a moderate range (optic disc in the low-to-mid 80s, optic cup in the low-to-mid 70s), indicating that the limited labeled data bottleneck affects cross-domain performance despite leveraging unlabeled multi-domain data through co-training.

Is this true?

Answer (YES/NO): NO